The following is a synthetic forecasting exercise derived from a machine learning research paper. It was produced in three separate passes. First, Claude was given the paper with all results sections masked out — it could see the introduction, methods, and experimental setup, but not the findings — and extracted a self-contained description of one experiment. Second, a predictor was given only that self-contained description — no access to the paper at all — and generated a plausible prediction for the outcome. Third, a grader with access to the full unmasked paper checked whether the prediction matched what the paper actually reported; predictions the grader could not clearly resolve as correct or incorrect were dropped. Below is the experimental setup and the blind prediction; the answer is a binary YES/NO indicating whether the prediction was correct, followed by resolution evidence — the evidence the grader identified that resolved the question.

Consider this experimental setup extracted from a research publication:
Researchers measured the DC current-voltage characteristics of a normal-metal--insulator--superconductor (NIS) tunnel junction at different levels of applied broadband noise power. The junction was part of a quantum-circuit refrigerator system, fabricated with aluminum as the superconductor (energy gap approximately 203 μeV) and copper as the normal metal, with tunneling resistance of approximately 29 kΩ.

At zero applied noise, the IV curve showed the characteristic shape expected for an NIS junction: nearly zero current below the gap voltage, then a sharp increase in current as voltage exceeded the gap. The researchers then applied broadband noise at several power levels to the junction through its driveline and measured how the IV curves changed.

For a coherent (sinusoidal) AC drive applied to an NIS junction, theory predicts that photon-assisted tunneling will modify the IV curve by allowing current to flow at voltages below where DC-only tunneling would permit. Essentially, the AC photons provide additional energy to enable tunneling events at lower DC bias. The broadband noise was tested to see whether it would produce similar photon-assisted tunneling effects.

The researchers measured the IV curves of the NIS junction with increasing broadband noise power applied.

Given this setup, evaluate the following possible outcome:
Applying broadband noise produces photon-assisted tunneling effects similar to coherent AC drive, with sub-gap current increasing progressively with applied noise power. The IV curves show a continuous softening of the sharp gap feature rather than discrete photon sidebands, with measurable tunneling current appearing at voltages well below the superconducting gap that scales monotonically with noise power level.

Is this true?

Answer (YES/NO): YES